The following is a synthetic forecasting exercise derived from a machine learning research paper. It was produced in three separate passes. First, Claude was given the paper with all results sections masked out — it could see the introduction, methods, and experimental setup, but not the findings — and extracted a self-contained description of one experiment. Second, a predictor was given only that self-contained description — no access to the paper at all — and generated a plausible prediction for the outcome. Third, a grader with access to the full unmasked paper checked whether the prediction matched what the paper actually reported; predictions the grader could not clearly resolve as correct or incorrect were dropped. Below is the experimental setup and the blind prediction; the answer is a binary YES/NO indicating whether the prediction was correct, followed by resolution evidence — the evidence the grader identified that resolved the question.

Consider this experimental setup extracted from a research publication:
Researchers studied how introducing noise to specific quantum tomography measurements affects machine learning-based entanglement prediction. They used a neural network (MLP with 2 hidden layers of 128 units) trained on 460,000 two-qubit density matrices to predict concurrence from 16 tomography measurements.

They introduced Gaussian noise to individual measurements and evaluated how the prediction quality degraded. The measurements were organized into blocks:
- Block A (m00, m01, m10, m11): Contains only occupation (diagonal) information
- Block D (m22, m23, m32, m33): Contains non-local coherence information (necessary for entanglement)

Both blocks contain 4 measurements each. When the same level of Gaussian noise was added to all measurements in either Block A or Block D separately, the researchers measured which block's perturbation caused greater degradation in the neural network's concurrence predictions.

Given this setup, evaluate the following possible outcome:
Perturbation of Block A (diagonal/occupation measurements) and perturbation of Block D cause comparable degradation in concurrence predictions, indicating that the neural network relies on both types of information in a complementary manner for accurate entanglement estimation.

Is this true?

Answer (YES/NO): NO